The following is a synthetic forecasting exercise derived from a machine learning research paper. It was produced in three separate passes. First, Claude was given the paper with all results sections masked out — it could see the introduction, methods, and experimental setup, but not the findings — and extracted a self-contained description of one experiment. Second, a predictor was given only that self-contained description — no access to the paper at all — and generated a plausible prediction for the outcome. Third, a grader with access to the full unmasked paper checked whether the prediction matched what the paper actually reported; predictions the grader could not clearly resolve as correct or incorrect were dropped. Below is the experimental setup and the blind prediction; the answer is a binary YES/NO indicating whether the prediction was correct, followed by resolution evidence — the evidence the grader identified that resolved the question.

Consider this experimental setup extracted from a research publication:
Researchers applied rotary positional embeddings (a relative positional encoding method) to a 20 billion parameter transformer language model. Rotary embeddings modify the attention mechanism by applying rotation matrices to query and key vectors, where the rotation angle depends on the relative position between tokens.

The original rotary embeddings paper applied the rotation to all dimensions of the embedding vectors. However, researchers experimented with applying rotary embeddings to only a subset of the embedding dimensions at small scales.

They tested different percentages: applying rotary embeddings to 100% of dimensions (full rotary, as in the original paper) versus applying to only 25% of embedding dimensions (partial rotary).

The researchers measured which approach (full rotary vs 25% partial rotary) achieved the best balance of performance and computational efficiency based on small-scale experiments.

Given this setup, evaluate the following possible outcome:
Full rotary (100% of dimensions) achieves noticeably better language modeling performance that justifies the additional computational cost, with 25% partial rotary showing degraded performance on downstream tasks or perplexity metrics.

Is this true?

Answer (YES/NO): NO